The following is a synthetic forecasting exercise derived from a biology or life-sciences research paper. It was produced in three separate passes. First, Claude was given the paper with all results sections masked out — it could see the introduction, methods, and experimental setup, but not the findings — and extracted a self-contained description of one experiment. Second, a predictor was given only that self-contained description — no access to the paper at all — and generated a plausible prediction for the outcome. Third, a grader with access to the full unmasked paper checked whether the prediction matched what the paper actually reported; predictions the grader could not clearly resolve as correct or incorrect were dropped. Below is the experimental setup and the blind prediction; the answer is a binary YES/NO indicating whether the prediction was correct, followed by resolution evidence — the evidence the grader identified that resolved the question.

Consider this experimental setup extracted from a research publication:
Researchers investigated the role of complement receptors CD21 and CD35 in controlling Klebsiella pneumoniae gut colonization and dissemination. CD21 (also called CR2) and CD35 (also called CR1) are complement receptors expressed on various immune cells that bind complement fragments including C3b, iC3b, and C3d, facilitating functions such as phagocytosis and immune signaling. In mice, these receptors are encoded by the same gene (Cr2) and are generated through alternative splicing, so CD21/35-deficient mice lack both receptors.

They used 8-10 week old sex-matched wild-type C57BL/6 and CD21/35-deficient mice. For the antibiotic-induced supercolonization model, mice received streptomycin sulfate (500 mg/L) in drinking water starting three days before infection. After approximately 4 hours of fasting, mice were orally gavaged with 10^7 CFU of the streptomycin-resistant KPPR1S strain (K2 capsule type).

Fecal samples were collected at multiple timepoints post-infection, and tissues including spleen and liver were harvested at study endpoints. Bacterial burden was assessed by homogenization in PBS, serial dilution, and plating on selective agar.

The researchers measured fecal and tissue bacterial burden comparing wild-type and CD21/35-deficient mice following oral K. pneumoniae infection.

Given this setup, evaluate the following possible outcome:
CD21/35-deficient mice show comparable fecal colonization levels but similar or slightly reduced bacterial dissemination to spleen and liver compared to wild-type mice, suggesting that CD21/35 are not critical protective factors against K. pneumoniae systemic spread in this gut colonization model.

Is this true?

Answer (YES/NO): NO